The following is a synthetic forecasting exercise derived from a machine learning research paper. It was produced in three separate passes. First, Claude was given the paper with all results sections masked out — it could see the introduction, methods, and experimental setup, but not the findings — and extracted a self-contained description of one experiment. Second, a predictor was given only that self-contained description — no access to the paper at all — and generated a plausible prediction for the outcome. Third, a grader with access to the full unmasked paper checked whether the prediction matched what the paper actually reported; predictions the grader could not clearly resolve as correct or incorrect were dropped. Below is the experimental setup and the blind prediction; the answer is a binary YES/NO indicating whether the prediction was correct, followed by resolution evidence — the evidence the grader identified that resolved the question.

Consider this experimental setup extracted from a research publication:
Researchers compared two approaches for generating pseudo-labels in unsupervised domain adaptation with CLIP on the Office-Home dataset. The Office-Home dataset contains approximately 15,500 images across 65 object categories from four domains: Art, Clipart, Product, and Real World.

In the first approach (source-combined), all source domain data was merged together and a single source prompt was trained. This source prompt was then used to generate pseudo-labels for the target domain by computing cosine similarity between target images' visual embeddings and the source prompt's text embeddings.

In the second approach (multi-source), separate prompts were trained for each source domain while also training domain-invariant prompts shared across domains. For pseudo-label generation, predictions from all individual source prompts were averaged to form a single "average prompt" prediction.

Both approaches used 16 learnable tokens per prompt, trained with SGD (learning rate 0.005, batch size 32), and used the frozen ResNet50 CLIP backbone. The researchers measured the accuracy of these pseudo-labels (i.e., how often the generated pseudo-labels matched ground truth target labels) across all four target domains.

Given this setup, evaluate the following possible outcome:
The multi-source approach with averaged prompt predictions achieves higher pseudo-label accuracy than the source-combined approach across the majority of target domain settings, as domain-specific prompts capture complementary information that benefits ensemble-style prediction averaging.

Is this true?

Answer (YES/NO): YES